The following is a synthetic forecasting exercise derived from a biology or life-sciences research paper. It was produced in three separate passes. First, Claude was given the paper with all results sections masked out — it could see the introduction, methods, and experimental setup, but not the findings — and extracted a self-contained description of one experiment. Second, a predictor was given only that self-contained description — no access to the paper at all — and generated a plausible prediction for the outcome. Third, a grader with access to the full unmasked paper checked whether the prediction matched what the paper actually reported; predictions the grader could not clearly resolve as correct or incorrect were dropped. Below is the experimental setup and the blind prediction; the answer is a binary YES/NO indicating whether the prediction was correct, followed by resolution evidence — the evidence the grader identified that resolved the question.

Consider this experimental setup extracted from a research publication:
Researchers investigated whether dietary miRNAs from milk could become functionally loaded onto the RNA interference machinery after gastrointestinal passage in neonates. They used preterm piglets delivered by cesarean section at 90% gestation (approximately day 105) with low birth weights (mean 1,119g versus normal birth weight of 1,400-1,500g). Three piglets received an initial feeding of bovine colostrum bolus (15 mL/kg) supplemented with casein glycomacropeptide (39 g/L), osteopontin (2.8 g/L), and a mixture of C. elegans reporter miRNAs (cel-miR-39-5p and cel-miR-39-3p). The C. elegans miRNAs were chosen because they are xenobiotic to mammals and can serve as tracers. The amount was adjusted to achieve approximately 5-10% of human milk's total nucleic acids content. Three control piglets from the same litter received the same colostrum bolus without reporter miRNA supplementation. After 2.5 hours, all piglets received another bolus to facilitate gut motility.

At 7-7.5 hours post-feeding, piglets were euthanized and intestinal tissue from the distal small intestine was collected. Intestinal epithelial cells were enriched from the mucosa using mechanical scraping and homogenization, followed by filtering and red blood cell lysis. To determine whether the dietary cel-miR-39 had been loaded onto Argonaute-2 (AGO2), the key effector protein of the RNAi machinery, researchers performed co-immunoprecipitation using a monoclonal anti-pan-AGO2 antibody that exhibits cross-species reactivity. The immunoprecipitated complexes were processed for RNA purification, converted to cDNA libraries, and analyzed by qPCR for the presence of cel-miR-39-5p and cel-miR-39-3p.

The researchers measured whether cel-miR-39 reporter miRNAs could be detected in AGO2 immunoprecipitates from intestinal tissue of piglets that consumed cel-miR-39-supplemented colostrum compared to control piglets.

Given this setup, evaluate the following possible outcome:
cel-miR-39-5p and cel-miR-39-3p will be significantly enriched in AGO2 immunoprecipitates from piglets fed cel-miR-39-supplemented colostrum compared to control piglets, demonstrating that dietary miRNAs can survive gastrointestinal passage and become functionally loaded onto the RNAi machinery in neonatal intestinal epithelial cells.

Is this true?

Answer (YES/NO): NO